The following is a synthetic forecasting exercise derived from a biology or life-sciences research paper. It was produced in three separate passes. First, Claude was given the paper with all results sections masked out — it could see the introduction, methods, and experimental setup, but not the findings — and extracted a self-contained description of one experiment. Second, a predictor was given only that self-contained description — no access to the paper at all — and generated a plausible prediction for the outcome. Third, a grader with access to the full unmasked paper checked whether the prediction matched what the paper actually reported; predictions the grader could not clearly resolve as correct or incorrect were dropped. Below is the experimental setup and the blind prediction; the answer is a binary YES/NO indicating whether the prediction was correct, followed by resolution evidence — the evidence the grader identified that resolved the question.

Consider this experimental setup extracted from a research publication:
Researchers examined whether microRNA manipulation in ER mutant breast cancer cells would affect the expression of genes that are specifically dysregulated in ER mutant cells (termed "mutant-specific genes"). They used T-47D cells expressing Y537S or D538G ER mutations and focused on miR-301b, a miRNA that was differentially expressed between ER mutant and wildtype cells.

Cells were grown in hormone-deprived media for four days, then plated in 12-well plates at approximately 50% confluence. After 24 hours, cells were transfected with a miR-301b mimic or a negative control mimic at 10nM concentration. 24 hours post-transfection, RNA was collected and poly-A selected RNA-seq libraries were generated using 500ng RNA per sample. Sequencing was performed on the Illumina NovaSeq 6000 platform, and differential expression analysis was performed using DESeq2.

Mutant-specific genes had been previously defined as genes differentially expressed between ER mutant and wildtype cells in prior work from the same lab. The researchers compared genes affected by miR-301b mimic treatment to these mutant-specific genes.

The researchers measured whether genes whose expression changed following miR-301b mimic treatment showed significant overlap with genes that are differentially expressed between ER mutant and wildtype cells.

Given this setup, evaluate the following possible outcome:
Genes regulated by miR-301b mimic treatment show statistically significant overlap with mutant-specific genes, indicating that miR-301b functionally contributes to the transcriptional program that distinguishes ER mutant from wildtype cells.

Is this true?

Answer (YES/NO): YES